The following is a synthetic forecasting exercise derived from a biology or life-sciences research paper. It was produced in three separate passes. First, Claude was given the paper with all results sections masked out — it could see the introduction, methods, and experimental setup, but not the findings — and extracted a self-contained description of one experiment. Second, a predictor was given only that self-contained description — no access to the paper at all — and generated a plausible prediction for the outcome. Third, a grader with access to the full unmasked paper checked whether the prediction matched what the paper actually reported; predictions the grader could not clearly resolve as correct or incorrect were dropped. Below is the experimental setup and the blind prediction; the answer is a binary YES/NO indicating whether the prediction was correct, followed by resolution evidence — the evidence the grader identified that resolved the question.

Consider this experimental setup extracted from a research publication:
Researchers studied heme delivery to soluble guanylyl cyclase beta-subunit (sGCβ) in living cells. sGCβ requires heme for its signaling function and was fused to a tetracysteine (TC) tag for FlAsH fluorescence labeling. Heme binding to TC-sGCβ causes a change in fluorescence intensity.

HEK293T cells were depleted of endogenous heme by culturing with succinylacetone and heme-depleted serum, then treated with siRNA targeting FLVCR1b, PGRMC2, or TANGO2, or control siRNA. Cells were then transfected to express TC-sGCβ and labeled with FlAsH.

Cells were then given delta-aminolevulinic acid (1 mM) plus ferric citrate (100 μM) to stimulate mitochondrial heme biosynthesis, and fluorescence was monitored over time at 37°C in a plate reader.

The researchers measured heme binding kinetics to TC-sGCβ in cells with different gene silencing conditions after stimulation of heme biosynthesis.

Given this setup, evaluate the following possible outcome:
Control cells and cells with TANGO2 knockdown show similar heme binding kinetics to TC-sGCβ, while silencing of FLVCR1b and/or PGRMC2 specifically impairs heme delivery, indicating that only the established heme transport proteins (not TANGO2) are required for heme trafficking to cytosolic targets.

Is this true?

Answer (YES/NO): NO